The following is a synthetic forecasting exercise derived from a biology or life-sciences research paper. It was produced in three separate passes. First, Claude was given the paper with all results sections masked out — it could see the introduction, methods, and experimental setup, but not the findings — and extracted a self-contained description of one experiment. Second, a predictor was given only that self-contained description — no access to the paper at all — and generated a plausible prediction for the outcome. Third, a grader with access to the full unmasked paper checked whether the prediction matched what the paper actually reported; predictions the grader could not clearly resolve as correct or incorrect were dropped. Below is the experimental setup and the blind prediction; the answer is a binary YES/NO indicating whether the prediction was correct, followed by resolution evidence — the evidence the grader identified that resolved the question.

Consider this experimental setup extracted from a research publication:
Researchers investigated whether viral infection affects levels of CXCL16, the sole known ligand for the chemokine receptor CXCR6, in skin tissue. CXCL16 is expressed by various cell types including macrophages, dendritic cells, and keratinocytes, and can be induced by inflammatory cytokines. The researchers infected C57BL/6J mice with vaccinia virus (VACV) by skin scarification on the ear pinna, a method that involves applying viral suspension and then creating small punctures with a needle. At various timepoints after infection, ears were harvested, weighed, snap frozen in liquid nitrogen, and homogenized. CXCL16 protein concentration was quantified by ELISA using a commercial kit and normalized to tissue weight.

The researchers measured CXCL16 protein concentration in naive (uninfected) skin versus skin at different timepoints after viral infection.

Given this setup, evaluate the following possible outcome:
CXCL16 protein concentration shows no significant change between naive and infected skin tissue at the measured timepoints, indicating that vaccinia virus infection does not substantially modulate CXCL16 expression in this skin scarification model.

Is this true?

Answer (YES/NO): NO